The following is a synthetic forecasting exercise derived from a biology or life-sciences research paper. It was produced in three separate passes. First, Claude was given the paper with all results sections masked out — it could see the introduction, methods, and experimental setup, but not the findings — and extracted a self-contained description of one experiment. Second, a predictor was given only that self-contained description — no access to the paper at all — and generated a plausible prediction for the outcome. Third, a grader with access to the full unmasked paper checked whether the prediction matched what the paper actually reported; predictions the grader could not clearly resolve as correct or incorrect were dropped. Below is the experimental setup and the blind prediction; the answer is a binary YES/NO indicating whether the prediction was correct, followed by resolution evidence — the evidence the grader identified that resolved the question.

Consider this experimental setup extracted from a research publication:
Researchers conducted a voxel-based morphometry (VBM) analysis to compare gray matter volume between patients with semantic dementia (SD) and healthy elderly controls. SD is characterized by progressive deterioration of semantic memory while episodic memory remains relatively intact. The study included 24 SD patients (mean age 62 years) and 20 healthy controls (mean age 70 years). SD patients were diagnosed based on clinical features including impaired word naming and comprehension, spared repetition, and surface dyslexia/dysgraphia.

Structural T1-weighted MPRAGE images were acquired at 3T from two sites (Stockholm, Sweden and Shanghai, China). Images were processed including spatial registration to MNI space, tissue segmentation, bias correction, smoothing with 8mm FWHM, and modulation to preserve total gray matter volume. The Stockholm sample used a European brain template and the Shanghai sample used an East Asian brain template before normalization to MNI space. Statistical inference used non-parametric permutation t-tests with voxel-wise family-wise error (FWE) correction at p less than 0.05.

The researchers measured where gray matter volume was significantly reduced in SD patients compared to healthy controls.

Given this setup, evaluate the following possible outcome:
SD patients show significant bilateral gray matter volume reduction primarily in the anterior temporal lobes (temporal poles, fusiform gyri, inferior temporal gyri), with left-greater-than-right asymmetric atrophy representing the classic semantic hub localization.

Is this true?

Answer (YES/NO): NO